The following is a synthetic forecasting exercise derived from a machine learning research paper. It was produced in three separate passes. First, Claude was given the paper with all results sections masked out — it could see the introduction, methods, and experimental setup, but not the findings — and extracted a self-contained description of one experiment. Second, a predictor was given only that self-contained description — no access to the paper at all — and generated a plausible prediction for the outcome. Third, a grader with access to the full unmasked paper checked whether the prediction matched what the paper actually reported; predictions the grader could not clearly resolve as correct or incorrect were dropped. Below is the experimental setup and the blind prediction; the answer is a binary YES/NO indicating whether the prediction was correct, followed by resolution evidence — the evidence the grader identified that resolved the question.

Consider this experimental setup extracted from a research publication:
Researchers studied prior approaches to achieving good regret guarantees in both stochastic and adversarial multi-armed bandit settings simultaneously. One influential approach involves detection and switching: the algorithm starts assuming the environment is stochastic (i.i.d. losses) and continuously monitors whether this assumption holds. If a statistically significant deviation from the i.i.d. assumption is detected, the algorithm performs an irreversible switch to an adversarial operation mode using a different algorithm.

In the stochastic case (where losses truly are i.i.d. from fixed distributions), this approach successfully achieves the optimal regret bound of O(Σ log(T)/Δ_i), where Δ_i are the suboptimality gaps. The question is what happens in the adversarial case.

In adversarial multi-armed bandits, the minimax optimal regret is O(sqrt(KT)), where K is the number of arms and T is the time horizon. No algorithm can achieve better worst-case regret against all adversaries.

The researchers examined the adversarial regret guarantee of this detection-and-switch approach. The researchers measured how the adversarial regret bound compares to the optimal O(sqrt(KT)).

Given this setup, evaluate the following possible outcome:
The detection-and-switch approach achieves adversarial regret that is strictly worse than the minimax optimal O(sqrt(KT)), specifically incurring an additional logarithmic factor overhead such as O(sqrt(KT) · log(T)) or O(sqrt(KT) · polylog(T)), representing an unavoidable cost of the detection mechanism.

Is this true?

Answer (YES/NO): YES